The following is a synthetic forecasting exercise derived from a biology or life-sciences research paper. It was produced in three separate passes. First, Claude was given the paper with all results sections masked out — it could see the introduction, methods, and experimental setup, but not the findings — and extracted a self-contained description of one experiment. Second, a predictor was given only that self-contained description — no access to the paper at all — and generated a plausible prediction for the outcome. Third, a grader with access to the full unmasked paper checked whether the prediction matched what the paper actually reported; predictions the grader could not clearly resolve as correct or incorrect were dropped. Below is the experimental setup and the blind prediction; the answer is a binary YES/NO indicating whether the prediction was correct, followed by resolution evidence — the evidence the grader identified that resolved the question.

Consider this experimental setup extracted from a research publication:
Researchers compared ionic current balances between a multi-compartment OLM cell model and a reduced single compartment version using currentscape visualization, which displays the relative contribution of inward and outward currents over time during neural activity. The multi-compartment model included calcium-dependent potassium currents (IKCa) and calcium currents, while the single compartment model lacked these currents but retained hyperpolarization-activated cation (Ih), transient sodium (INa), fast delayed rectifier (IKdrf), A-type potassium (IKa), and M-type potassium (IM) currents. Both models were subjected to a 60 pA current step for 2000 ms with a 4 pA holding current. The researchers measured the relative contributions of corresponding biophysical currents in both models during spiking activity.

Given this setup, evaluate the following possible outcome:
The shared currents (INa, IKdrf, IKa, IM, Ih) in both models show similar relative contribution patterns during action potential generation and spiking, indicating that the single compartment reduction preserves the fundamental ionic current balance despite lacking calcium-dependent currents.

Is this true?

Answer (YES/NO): YES